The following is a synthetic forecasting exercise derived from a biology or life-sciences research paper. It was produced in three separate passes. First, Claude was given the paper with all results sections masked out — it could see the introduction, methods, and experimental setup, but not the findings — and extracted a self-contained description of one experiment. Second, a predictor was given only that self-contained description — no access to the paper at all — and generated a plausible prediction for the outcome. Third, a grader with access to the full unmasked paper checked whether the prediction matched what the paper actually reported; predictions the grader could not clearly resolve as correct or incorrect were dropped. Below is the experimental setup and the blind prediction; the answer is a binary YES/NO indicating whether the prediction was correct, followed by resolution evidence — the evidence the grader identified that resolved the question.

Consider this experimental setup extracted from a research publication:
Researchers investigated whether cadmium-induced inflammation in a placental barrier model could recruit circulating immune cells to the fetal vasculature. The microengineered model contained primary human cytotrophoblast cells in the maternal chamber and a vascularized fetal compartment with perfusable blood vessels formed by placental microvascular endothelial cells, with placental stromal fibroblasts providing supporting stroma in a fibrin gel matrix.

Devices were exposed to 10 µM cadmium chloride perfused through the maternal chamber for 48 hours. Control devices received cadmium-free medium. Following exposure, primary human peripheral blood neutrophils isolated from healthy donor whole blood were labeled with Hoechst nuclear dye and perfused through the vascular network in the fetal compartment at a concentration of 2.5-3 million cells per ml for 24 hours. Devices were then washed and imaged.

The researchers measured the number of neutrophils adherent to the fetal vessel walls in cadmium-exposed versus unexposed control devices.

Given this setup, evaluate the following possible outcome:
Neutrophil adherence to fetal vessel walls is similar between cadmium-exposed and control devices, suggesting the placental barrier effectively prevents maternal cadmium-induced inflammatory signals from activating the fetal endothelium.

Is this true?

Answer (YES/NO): NO